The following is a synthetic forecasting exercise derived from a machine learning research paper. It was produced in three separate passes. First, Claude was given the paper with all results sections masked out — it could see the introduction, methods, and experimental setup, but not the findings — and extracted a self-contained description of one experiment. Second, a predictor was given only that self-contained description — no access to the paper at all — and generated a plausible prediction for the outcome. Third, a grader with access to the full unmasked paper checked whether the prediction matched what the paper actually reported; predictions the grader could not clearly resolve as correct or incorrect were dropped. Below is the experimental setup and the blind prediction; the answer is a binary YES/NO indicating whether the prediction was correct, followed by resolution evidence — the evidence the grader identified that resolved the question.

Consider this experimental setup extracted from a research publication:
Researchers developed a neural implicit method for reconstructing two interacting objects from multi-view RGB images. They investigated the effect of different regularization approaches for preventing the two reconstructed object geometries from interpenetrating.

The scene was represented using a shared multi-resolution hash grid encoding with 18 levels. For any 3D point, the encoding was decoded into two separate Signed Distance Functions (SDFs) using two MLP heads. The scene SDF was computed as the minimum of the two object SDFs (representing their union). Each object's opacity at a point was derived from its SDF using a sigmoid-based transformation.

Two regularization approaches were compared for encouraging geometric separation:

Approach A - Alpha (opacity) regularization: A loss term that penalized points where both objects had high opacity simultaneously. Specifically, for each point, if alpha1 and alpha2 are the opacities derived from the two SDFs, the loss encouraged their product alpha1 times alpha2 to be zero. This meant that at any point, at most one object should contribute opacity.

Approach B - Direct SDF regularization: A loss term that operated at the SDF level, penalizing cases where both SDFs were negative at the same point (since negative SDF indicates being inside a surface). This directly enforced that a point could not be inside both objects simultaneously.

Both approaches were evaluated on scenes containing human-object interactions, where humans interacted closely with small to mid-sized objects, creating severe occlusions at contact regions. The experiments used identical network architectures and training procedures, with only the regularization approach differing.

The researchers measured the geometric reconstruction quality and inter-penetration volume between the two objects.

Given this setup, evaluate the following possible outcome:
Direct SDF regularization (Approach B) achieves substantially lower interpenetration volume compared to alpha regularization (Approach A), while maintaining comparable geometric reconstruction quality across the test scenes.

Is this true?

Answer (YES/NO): NO